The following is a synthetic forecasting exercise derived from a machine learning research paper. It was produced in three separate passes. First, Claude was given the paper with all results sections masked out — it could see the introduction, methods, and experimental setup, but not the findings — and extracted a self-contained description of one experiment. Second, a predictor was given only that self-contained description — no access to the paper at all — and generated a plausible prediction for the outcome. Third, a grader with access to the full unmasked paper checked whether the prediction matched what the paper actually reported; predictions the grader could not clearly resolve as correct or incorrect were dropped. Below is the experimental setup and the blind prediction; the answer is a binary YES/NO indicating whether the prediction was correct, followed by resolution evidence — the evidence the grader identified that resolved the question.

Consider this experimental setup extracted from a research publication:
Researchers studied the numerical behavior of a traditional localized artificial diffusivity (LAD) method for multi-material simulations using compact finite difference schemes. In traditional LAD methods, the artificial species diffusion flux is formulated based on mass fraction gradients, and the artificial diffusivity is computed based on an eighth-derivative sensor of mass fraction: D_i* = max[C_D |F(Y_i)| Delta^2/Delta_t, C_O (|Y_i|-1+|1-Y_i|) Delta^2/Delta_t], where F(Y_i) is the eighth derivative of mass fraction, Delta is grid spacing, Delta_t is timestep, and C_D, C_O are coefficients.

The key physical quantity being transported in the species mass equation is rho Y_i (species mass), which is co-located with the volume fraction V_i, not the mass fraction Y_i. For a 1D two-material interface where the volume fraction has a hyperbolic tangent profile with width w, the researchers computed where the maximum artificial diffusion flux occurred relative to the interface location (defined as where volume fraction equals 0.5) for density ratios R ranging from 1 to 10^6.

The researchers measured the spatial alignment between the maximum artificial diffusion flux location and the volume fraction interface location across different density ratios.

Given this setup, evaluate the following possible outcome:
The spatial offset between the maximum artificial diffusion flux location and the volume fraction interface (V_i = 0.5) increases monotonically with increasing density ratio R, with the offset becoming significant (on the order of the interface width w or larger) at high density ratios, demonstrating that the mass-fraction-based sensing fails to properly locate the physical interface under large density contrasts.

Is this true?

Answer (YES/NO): YES